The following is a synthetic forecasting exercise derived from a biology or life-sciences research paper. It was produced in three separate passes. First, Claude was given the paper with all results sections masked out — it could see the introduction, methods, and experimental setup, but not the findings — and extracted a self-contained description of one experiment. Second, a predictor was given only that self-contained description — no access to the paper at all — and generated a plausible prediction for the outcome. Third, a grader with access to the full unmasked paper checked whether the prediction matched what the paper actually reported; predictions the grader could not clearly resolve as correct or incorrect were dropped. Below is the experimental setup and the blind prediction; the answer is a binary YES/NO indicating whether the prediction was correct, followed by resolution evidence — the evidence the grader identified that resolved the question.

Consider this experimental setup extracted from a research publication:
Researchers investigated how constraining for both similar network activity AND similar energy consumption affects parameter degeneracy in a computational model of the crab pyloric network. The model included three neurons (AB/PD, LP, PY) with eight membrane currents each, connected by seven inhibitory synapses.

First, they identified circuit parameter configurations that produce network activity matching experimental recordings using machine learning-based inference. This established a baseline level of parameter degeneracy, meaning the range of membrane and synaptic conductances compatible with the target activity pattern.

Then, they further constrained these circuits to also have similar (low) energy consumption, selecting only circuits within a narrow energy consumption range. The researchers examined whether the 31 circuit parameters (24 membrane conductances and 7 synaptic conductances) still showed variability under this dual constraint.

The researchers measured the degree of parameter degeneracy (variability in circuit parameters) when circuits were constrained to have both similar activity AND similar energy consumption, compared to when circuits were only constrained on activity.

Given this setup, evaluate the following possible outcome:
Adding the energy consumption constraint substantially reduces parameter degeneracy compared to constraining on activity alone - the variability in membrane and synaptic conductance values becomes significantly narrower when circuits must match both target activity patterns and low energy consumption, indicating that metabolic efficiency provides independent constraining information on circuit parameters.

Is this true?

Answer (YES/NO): NO